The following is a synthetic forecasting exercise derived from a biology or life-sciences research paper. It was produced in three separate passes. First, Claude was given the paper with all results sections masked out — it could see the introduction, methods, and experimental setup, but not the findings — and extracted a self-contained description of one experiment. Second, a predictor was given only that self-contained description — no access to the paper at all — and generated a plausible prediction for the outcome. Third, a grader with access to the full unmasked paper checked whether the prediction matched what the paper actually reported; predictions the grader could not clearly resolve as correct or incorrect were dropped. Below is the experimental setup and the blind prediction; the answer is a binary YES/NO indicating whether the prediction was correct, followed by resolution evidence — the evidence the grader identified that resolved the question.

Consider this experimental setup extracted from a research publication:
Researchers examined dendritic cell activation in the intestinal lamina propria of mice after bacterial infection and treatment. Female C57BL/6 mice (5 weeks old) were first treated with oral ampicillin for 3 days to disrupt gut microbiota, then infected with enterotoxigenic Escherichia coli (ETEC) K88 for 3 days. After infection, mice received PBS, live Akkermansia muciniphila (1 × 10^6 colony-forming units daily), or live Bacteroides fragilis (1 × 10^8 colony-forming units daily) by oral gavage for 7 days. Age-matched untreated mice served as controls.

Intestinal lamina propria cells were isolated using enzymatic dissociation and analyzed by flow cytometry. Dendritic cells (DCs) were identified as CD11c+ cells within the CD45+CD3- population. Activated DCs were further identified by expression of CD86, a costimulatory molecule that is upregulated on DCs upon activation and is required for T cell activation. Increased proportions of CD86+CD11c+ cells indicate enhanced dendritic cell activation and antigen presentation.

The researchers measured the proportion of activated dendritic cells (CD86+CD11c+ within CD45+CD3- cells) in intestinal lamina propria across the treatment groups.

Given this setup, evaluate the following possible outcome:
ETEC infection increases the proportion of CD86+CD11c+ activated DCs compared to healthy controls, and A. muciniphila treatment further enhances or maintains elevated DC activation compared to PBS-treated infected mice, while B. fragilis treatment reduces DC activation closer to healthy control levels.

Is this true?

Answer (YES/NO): NO